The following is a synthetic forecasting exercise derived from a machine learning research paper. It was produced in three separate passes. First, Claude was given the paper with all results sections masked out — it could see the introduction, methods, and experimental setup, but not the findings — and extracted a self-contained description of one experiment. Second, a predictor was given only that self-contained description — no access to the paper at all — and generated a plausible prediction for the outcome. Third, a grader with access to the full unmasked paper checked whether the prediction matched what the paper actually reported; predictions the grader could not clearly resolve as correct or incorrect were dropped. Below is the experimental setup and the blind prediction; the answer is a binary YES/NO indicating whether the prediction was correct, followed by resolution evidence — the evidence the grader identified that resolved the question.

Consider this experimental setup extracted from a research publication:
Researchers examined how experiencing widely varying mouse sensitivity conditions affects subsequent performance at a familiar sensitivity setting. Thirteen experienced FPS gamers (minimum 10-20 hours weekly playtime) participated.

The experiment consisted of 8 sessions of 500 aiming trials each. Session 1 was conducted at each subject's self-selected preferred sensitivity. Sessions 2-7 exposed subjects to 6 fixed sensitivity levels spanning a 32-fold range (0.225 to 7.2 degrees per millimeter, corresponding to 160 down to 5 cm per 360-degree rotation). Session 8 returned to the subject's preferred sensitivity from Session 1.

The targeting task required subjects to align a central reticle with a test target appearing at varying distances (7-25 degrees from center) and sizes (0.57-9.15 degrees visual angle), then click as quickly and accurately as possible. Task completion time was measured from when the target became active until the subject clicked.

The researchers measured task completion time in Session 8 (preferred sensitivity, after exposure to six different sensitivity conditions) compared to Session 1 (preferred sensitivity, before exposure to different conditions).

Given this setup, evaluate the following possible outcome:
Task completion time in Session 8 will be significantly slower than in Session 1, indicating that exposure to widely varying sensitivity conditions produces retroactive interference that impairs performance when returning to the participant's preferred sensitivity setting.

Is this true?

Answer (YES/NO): NO